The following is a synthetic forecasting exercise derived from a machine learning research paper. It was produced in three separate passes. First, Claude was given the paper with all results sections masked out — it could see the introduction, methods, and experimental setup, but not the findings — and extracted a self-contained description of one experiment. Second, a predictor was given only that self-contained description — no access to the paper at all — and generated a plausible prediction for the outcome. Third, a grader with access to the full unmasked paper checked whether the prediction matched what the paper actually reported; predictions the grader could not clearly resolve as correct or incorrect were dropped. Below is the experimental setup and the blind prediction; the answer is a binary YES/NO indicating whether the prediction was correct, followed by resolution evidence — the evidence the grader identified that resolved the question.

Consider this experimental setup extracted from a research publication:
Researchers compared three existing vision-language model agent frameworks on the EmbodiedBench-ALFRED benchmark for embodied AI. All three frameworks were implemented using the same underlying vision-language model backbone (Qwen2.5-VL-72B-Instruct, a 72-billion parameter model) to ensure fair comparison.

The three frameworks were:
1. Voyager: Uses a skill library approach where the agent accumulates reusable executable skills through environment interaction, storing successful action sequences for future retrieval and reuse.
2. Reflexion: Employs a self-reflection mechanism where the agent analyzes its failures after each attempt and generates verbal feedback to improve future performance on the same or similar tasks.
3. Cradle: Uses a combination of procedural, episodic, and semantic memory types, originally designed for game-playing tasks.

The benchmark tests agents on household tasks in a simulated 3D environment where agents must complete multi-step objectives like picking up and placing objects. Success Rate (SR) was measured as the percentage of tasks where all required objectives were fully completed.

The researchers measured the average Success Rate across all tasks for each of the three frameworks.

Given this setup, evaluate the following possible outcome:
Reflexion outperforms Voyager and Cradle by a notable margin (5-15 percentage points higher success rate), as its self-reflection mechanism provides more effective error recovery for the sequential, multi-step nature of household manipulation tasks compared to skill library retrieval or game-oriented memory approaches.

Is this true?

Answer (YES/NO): NO